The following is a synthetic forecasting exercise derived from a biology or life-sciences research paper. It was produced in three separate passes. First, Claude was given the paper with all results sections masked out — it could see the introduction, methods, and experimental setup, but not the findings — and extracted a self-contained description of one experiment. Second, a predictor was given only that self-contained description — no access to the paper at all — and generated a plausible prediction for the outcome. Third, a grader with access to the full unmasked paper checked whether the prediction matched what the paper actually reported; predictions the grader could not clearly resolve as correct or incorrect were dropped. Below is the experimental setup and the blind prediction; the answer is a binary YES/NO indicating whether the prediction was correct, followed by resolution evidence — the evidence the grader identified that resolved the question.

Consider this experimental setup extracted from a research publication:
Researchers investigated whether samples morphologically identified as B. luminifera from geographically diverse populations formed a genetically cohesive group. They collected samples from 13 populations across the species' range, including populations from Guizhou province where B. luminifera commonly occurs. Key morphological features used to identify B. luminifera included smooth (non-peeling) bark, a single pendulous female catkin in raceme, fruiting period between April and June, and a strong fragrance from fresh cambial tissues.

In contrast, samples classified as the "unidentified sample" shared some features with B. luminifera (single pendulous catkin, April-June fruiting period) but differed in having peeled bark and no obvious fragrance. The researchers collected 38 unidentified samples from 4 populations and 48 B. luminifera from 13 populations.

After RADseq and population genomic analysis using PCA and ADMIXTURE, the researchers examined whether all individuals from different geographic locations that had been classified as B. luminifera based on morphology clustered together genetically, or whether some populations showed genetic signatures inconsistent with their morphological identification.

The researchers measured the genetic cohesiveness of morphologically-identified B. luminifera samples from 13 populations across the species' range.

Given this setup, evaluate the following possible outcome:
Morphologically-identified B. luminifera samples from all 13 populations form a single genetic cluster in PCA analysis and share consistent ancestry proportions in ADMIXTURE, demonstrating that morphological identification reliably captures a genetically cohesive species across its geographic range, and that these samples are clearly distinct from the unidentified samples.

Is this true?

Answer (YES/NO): YES